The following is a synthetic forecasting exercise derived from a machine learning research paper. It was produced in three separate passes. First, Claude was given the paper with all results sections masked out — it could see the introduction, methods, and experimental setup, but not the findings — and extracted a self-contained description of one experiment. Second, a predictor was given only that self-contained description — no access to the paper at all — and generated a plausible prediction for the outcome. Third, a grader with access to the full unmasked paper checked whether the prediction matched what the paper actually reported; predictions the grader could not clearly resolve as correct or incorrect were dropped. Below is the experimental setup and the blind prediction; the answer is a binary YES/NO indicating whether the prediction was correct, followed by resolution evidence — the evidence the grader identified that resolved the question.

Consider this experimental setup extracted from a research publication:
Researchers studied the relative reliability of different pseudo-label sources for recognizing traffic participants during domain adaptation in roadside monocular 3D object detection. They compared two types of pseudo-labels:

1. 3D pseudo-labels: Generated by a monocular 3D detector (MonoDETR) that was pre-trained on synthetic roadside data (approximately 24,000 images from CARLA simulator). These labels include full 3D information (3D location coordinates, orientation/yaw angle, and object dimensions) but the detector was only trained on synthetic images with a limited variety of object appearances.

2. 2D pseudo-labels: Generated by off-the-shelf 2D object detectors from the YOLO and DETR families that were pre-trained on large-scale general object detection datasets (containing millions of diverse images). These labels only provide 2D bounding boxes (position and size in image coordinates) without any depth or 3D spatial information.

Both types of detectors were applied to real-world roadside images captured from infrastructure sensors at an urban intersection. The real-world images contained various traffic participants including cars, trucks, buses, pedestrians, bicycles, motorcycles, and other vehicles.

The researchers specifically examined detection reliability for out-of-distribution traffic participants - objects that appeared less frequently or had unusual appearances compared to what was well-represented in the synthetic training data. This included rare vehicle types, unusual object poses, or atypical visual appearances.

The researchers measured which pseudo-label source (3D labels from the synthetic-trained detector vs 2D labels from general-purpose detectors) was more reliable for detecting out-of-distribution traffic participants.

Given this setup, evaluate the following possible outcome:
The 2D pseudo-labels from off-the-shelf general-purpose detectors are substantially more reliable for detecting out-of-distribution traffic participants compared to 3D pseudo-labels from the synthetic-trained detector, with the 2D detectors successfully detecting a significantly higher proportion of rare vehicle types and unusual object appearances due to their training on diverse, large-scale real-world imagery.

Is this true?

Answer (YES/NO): YES